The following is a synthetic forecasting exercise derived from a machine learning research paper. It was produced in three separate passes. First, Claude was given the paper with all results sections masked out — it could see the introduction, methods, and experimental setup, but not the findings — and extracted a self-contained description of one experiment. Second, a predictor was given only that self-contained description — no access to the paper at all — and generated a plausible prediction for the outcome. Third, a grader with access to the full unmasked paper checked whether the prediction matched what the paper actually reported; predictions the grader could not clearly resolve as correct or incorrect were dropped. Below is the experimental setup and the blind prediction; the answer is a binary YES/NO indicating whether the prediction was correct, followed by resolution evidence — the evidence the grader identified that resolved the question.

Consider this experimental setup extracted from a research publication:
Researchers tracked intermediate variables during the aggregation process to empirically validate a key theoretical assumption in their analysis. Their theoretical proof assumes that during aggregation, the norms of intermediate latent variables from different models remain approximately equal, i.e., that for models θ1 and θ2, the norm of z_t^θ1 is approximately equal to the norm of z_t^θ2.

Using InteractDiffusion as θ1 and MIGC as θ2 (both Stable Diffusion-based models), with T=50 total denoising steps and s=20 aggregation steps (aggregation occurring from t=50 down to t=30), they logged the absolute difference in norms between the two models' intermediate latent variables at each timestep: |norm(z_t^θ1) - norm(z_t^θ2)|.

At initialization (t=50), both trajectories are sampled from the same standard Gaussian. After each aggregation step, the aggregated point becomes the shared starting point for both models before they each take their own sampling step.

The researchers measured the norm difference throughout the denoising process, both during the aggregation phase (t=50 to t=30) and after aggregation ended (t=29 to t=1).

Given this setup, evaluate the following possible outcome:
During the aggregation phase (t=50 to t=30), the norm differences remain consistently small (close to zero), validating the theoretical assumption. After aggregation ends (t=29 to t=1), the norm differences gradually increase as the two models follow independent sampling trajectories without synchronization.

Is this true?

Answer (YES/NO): YES